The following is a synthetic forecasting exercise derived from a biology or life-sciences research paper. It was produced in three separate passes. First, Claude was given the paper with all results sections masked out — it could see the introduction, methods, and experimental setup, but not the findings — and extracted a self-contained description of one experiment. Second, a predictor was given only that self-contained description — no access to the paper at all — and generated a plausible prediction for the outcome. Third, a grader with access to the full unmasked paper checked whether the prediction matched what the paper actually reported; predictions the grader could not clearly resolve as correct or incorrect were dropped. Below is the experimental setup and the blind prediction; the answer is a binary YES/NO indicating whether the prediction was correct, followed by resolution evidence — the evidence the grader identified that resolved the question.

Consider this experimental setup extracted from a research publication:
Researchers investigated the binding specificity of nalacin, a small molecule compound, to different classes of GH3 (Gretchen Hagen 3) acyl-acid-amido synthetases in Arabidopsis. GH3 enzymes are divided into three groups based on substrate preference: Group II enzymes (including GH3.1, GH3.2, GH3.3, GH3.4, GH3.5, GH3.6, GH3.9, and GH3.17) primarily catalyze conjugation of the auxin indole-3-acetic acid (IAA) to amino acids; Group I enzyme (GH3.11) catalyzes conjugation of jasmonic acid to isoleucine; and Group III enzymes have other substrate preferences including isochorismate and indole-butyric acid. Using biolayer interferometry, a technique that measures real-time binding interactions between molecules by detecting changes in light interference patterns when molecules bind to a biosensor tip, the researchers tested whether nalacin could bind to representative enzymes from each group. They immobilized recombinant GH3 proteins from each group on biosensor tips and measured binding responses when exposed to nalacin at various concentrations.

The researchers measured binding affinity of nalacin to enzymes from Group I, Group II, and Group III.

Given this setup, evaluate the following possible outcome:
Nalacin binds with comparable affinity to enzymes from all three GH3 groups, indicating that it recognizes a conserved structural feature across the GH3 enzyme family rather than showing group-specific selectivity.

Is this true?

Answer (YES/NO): NO